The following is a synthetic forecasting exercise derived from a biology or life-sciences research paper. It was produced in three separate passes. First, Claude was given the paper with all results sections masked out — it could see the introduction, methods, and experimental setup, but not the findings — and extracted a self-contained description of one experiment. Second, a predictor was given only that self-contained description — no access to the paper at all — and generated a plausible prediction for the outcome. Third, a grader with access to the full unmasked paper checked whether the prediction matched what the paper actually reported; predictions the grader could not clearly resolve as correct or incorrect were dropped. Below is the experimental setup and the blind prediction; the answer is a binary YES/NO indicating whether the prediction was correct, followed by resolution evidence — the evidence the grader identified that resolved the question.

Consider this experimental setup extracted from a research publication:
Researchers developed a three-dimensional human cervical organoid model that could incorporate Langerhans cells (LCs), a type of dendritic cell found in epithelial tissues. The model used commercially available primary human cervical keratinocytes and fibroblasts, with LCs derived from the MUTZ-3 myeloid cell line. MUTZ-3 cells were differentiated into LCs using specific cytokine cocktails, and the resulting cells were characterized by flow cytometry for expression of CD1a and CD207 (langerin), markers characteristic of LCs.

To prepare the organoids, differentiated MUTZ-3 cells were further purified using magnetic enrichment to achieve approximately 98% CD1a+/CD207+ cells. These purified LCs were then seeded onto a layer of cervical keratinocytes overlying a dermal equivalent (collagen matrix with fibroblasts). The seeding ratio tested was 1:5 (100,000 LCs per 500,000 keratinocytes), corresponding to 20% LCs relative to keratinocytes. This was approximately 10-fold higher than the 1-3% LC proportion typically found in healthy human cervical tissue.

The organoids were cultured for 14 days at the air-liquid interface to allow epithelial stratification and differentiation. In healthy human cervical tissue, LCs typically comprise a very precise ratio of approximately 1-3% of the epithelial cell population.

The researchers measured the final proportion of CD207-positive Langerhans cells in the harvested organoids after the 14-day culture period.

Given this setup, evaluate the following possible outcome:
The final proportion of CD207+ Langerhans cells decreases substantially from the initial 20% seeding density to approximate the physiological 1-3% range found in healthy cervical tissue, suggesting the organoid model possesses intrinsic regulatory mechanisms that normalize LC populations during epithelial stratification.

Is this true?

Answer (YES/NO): YES